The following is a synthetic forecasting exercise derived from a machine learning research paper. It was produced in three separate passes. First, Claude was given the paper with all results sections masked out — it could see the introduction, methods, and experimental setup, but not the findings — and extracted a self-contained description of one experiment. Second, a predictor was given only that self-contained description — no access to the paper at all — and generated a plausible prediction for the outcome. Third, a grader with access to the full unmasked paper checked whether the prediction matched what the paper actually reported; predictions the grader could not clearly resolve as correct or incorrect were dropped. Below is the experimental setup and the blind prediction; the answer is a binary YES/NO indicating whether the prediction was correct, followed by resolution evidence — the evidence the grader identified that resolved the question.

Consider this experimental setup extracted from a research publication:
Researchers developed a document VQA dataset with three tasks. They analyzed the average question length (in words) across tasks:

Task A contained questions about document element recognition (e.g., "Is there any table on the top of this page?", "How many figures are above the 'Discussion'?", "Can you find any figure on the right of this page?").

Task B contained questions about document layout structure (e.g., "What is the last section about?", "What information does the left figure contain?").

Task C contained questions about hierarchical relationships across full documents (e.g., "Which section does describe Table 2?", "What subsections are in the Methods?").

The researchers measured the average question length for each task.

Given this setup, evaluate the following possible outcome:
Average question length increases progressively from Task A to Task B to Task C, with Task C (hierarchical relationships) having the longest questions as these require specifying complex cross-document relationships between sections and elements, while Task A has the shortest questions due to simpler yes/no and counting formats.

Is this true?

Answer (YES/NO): NO